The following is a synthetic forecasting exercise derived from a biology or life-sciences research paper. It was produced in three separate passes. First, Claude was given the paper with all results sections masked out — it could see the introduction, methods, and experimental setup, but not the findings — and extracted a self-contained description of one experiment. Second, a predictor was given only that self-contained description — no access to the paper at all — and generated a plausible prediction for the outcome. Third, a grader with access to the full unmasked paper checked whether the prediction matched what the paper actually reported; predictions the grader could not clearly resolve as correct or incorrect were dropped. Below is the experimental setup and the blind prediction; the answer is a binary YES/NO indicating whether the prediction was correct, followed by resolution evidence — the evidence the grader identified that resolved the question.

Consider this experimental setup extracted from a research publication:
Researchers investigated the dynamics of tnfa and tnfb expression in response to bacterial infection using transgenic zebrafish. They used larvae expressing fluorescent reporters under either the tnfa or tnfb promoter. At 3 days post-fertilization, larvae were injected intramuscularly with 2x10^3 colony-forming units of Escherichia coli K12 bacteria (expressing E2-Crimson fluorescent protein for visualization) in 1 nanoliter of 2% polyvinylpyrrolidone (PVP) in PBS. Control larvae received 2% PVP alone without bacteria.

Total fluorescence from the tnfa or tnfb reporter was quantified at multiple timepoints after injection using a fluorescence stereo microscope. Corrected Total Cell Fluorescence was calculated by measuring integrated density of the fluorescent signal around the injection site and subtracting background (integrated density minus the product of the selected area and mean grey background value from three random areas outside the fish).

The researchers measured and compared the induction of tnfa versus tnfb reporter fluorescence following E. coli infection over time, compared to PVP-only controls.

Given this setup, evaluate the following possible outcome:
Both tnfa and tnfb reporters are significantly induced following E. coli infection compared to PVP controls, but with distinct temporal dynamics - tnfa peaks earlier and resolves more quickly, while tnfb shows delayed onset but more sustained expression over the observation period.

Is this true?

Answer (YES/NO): NO